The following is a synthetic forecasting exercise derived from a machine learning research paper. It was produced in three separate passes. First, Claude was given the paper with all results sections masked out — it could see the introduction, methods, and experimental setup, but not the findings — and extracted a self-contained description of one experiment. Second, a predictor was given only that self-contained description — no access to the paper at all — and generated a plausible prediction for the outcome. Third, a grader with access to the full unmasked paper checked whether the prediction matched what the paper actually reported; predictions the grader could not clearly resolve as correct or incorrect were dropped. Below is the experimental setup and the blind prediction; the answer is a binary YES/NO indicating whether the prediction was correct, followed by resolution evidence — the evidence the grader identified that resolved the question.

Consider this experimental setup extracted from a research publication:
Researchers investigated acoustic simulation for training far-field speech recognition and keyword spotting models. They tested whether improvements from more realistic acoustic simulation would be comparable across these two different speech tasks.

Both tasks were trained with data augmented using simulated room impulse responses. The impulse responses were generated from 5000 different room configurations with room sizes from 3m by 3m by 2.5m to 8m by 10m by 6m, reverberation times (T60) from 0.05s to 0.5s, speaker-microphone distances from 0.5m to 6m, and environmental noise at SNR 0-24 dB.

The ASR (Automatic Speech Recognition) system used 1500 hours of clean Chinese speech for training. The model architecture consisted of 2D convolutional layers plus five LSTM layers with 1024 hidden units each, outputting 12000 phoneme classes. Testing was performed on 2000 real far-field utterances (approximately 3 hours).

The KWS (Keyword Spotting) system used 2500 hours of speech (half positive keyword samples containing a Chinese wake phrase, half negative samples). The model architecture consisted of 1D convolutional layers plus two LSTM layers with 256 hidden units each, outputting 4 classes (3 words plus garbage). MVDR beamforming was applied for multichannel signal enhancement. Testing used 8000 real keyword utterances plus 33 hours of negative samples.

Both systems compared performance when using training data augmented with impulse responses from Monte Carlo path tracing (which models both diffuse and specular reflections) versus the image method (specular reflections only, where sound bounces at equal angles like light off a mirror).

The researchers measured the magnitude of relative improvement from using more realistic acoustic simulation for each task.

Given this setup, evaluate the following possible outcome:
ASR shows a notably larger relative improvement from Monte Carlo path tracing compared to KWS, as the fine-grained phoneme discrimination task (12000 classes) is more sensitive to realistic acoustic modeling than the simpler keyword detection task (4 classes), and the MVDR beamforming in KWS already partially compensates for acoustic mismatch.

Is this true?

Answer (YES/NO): NO